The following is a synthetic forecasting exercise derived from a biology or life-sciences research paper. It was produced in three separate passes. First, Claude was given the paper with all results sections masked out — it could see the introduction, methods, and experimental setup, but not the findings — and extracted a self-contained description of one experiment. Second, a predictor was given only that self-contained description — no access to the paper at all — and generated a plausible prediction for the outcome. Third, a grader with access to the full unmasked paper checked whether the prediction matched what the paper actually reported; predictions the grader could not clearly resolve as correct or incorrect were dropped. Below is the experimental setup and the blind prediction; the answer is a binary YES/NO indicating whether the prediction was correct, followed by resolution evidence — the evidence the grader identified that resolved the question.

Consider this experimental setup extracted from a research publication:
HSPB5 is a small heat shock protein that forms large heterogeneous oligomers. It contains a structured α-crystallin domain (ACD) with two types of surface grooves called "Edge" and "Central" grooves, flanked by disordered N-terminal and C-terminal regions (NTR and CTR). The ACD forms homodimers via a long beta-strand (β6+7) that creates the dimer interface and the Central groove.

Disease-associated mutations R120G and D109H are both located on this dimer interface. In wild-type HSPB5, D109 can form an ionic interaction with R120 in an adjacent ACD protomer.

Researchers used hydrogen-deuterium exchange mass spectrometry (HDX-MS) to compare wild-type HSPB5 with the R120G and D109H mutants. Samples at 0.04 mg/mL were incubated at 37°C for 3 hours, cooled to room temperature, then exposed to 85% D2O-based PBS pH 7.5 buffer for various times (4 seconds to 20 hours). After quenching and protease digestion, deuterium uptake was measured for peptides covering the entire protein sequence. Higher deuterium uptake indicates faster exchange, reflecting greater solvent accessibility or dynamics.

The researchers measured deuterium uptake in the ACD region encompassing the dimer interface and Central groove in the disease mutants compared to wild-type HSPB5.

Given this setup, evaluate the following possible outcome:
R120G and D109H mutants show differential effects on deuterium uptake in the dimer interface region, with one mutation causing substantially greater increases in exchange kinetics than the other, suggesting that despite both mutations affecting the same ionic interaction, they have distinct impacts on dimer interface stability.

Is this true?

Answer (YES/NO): NO